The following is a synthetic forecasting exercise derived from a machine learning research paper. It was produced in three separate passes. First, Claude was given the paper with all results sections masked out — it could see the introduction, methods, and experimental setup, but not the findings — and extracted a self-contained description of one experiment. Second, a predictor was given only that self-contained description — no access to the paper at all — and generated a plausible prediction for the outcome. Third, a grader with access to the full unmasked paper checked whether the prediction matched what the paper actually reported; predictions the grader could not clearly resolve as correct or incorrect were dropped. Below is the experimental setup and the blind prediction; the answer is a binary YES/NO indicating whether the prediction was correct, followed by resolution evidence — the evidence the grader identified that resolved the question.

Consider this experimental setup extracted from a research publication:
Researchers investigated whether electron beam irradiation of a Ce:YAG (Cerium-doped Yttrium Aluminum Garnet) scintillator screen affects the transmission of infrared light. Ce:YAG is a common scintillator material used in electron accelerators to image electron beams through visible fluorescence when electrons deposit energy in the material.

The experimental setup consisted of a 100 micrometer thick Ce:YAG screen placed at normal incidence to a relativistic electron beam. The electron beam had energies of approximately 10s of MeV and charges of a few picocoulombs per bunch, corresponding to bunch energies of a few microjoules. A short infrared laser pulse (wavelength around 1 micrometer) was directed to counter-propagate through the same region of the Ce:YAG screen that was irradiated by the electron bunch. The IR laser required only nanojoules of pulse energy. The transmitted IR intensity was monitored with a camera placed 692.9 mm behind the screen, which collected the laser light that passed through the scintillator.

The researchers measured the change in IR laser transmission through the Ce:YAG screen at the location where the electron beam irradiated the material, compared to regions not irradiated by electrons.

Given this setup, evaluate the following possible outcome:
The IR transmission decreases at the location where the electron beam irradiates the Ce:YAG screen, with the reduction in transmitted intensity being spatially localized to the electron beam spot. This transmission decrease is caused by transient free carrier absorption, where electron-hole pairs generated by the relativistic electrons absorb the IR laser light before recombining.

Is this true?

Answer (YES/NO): YES